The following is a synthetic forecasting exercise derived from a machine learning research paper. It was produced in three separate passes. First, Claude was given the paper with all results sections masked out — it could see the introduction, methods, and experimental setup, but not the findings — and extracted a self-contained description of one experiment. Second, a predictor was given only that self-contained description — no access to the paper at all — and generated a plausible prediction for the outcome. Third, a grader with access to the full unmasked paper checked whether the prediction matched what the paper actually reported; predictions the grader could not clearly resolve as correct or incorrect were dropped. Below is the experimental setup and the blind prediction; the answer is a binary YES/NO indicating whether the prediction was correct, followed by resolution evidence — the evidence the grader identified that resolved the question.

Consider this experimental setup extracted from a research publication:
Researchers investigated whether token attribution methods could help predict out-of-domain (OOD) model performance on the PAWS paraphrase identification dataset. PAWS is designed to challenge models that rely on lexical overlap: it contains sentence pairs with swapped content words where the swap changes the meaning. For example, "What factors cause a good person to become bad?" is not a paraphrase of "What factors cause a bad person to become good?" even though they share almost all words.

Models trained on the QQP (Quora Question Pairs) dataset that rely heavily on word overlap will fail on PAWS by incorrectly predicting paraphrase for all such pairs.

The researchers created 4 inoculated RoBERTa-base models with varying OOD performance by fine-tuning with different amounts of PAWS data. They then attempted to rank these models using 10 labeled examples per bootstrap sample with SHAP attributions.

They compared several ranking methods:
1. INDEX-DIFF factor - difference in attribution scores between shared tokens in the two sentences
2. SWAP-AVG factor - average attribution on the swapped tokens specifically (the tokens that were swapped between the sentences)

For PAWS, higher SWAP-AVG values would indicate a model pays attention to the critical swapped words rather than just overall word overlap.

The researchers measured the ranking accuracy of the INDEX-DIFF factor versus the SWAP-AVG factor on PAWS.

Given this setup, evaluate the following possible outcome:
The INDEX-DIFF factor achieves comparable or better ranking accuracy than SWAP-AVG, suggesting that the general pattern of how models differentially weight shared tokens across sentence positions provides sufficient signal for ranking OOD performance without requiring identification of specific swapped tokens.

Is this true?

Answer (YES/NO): NO